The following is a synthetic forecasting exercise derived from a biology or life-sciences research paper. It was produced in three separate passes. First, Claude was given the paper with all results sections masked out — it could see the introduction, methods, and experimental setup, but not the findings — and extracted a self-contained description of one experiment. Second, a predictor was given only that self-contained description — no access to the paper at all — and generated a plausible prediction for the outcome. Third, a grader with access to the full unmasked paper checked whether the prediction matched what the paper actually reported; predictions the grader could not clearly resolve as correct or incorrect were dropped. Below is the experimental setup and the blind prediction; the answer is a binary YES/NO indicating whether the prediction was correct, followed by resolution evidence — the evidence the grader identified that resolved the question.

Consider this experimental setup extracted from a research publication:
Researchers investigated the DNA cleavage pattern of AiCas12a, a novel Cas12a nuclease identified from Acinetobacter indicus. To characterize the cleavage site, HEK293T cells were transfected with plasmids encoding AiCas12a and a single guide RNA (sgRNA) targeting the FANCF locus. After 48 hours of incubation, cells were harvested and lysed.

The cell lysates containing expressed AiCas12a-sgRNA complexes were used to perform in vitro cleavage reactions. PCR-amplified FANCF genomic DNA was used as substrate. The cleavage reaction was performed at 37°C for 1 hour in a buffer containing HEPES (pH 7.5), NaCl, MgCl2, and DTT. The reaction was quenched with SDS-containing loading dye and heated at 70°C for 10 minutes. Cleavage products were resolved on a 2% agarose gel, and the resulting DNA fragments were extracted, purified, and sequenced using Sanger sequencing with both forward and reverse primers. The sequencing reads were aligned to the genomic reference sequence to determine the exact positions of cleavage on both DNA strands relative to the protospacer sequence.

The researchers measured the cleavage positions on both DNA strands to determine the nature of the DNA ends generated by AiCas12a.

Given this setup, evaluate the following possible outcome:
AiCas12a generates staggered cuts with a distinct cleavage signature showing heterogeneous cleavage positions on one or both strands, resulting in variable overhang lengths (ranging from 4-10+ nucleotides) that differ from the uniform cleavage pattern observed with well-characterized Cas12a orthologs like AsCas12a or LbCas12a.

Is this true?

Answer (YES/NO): NO